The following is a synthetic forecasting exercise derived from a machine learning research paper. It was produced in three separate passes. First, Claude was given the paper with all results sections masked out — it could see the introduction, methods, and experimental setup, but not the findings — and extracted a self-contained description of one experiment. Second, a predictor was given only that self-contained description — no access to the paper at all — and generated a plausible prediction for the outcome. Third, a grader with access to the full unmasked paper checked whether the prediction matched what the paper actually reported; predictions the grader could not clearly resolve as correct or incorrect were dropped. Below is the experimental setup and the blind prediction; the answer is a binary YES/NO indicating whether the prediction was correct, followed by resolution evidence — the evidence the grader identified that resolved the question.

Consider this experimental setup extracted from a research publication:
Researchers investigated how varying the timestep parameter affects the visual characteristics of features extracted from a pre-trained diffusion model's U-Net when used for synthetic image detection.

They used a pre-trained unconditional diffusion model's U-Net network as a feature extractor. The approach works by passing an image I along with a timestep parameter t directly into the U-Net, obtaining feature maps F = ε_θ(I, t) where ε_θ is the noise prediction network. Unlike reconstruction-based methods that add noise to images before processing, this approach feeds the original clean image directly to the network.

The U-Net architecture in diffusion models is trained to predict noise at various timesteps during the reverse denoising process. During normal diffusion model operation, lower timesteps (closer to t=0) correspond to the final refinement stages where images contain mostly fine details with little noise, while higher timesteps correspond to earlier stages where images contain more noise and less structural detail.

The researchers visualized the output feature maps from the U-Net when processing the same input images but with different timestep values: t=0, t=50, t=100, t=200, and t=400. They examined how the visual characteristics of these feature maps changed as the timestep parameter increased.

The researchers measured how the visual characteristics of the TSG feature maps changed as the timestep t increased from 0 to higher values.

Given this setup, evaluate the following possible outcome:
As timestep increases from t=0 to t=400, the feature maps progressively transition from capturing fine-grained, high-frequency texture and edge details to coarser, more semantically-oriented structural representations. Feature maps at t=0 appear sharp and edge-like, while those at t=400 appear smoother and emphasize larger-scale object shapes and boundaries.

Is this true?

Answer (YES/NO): NO